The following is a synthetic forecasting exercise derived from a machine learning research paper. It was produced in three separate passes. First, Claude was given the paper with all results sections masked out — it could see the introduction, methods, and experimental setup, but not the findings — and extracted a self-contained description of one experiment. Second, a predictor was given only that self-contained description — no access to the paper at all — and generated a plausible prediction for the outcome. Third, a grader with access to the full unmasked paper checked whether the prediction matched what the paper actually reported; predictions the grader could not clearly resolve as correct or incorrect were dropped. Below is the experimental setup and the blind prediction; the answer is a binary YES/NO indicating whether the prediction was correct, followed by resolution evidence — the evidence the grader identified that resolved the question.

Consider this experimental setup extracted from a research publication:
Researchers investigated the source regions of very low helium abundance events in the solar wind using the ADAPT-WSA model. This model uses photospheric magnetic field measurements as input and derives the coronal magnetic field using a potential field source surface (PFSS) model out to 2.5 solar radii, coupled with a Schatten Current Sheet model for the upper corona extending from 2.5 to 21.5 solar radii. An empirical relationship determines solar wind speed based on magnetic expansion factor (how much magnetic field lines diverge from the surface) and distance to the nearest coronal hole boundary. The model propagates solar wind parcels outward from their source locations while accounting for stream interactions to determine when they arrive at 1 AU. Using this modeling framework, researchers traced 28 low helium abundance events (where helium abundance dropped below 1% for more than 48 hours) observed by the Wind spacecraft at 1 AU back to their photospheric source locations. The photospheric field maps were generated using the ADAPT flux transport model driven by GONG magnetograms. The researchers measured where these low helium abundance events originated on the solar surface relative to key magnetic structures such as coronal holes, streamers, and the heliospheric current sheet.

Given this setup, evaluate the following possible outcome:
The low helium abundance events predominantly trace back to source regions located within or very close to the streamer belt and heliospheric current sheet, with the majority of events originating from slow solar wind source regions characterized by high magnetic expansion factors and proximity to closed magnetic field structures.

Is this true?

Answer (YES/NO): YES